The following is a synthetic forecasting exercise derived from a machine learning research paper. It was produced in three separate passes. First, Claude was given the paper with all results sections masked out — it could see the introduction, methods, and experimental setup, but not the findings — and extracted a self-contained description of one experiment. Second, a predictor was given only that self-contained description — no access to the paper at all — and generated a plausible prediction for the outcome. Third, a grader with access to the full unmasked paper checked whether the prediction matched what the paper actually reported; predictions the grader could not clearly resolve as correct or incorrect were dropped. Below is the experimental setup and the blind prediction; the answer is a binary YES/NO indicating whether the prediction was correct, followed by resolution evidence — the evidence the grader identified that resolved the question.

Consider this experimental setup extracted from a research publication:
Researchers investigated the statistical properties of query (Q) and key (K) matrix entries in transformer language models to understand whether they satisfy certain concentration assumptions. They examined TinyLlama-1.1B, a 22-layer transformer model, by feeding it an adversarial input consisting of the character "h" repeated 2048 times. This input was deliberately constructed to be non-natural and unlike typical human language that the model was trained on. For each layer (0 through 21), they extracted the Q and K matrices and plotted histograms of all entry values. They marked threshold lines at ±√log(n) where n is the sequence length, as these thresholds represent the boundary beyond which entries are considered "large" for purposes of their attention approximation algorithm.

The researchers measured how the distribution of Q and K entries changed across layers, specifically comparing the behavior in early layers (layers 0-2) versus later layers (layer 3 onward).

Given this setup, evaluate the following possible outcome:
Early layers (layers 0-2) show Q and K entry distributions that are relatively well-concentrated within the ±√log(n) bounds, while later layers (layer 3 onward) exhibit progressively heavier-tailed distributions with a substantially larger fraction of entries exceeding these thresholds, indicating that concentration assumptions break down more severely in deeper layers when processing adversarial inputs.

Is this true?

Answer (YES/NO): NO